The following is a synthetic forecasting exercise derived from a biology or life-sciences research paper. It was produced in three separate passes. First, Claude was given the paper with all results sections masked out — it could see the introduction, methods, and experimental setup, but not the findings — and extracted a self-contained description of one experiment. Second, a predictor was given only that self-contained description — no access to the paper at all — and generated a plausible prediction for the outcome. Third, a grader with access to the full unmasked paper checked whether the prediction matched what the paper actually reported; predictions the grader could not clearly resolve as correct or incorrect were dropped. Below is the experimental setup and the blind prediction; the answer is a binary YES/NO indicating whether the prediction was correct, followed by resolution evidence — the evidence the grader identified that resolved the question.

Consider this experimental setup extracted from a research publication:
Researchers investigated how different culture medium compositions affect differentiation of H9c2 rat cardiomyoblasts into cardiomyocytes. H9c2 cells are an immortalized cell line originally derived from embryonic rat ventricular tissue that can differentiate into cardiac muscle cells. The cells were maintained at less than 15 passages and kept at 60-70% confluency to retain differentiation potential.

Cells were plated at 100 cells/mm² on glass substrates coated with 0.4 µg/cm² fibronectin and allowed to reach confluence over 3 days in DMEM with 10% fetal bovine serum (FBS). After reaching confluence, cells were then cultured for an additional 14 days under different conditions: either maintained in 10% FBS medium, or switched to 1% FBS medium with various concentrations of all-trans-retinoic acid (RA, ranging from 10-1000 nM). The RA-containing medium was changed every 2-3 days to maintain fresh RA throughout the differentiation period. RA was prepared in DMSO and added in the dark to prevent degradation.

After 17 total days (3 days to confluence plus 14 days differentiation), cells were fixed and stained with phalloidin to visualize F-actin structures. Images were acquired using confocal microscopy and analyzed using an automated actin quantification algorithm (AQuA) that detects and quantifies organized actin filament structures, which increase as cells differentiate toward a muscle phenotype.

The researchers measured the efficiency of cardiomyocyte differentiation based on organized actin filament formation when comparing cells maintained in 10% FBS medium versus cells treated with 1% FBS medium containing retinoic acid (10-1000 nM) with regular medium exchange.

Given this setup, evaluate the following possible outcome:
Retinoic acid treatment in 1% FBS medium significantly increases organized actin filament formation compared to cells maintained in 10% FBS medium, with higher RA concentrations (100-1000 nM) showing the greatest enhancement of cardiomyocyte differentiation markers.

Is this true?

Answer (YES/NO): NO